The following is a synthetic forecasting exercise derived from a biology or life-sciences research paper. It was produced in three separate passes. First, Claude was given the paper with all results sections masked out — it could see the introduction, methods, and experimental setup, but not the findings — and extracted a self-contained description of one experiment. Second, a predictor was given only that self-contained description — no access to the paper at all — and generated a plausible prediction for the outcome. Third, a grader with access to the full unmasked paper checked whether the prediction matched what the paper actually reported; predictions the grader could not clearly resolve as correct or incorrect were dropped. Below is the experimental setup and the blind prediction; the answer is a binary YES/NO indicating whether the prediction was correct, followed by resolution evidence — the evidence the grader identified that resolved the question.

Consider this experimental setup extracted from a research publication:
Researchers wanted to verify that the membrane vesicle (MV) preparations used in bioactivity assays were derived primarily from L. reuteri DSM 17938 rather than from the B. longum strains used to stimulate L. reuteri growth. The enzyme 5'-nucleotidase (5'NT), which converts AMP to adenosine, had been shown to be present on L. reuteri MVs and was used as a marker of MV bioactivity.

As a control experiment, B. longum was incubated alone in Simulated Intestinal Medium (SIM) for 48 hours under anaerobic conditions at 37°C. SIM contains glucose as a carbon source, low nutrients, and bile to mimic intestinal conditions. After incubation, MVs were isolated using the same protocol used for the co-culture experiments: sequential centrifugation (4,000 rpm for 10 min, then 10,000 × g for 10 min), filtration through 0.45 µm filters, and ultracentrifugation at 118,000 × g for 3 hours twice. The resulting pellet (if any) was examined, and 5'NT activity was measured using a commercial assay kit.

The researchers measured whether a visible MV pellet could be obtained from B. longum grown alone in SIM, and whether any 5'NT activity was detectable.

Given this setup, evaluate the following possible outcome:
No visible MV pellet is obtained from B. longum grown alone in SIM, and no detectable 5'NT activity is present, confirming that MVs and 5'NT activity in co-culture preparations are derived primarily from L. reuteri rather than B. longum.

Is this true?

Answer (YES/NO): YES